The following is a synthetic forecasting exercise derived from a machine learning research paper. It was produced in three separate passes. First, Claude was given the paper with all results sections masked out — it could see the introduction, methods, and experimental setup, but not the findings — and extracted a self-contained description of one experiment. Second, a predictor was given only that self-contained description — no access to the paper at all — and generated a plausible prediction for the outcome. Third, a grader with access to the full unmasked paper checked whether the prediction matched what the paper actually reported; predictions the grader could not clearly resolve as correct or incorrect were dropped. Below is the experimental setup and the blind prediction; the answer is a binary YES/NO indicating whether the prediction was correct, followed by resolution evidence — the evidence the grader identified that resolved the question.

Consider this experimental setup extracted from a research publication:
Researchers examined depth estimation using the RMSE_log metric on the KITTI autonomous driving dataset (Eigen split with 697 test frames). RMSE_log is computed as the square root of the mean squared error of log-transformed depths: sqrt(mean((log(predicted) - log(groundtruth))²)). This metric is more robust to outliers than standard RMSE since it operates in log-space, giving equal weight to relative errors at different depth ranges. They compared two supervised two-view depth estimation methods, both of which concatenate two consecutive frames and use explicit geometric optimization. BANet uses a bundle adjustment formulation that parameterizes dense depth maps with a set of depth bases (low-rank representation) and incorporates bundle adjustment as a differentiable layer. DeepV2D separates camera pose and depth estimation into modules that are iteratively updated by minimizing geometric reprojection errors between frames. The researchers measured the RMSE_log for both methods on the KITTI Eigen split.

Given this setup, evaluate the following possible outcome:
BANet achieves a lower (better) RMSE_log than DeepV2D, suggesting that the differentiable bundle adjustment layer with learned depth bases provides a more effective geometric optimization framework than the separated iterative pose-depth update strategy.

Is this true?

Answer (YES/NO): NO